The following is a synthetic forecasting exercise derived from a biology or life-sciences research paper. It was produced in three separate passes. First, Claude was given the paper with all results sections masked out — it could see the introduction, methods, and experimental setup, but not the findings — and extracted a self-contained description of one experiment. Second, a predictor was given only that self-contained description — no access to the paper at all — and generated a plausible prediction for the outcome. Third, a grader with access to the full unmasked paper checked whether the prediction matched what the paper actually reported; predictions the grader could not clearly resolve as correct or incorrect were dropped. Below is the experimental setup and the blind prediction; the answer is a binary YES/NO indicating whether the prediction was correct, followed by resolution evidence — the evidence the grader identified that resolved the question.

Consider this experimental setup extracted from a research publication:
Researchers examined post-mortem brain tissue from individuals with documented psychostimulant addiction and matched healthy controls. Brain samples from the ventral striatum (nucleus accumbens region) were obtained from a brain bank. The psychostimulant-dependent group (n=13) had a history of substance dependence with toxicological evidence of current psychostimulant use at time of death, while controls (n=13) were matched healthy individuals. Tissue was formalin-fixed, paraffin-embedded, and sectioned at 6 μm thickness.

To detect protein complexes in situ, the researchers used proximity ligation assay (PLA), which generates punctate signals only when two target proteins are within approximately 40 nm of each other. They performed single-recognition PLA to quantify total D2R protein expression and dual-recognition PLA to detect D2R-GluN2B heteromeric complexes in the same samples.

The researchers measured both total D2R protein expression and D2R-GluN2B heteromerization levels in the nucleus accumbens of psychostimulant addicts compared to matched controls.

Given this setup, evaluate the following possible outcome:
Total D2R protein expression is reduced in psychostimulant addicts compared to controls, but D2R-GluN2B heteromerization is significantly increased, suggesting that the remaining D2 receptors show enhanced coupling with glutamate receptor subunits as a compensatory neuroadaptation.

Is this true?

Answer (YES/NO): NO